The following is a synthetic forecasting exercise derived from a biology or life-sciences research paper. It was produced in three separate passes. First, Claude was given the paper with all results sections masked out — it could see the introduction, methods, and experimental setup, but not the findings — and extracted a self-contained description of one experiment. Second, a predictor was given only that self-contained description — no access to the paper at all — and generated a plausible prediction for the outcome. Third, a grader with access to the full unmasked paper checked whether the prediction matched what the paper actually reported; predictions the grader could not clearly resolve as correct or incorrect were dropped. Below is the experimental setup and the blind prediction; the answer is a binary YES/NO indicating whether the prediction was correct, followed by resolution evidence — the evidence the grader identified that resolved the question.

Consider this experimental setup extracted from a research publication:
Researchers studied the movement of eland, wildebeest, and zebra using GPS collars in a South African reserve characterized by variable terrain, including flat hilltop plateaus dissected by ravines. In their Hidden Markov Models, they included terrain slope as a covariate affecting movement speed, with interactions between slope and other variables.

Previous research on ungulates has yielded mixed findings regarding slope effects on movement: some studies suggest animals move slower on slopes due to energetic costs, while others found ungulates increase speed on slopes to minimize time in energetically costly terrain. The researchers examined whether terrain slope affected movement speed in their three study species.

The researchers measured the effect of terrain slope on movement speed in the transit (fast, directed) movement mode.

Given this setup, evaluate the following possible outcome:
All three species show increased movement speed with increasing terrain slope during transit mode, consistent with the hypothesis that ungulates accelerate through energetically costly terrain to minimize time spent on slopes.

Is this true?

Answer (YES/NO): NO